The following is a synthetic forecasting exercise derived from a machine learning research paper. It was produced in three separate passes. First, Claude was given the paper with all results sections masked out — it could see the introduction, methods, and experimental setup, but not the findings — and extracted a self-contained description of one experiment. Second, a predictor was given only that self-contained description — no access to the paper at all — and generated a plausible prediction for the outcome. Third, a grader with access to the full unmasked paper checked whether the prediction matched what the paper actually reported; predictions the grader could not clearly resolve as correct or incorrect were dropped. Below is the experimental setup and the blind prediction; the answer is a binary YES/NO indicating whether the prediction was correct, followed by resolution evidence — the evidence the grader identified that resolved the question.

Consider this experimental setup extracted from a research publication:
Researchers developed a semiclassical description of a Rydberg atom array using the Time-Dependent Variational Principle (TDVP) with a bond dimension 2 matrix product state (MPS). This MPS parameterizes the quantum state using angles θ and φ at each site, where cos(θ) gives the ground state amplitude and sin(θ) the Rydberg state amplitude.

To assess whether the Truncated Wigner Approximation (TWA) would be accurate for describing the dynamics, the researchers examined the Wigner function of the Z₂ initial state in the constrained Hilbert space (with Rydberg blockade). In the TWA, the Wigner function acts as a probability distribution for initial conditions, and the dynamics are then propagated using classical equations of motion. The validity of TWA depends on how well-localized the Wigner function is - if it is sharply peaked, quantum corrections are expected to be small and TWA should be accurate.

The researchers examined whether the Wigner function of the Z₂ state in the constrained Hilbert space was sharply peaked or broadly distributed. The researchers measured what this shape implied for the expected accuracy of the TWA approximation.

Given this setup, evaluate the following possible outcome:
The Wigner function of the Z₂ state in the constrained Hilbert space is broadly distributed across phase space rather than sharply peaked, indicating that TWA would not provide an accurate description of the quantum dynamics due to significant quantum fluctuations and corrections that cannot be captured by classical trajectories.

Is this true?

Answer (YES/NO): NO